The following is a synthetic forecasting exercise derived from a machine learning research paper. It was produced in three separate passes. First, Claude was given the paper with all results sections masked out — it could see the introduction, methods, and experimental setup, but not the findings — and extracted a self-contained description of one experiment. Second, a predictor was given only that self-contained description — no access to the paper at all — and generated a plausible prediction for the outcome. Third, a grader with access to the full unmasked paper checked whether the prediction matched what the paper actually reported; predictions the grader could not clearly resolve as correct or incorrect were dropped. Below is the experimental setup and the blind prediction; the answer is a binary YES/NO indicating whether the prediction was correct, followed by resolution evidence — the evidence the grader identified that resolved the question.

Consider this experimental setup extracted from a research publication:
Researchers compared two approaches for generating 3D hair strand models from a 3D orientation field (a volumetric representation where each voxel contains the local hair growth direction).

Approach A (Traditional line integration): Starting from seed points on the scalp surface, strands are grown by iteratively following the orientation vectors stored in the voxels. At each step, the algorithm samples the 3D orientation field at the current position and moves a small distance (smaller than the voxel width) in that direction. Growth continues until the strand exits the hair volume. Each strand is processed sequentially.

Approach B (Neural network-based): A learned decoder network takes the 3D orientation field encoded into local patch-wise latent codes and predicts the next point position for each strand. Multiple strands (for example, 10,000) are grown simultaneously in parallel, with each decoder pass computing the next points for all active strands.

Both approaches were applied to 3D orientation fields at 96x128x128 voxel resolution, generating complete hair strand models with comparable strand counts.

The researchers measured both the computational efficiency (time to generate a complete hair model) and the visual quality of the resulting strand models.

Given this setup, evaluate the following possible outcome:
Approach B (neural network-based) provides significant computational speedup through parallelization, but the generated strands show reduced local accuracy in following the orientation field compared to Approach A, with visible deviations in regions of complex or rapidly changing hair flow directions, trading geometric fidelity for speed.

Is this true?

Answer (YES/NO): NO